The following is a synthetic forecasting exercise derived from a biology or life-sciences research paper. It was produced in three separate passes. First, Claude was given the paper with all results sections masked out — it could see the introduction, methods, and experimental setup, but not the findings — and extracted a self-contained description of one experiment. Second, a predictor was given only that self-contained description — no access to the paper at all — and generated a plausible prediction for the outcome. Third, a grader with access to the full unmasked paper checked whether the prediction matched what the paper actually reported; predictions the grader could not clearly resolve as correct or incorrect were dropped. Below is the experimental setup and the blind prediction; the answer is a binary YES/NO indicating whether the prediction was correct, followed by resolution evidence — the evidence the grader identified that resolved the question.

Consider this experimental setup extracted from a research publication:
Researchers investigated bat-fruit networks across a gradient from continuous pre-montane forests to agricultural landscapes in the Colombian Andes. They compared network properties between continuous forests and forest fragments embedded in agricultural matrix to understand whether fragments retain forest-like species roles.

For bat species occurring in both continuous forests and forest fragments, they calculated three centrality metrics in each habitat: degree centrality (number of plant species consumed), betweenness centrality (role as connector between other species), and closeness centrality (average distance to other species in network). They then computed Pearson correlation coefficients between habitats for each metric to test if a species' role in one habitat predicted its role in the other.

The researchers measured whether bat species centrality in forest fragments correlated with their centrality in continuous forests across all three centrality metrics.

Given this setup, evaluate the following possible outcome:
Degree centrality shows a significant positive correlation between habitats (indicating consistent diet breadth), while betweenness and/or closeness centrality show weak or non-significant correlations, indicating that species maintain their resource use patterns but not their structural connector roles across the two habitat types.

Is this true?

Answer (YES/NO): NO